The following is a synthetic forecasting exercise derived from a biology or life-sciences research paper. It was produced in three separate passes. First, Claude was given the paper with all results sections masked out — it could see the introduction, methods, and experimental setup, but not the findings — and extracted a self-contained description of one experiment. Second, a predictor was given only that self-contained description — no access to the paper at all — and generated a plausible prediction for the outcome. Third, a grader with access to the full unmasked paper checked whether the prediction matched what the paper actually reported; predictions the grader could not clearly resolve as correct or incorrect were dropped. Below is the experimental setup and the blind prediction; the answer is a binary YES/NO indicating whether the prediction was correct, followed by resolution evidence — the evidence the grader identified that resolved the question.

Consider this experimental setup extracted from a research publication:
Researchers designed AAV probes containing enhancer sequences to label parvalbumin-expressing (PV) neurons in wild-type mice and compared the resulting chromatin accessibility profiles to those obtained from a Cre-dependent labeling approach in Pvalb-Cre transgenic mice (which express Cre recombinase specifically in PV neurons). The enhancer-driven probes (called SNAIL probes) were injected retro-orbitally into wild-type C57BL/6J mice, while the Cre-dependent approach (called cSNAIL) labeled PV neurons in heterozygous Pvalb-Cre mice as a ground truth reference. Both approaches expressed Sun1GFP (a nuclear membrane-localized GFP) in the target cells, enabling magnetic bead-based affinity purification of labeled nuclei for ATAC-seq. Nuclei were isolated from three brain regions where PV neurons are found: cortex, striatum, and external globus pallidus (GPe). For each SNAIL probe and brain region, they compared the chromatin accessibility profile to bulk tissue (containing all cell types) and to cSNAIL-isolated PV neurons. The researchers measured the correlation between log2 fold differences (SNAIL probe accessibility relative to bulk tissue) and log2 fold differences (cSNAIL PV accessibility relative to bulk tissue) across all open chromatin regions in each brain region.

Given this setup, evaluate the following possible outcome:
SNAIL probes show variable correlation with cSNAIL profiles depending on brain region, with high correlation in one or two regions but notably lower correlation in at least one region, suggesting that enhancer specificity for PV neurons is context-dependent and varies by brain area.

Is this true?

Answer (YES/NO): NO